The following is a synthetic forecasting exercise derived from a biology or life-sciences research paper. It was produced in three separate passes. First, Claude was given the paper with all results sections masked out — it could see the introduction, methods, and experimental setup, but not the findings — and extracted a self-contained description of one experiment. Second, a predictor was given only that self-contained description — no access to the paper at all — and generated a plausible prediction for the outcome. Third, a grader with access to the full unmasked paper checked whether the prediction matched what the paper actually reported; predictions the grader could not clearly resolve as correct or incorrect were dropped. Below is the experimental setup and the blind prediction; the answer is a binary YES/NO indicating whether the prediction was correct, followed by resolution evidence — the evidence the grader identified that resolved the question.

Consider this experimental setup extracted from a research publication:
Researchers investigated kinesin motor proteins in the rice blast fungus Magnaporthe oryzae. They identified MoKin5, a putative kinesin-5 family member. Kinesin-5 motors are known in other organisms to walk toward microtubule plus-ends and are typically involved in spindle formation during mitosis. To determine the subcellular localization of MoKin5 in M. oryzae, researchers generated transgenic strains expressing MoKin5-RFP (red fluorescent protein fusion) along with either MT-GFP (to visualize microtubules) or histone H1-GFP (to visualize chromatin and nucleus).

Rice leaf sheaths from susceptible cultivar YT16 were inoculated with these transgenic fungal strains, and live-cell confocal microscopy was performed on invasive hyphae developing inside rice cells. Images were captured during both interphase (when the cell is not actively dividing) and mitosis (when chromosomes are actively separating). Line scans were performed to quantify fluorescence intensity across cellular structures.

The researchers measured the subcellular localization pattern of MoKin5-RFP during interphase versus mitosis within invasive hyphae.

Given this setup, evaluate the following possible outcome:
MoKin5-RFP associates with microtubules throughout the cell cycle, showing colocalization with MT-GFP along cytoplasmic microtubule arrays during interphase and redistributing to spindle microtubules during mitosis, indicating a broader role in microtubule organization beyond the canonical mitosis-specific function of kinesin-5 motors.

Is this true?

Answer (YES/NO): NO